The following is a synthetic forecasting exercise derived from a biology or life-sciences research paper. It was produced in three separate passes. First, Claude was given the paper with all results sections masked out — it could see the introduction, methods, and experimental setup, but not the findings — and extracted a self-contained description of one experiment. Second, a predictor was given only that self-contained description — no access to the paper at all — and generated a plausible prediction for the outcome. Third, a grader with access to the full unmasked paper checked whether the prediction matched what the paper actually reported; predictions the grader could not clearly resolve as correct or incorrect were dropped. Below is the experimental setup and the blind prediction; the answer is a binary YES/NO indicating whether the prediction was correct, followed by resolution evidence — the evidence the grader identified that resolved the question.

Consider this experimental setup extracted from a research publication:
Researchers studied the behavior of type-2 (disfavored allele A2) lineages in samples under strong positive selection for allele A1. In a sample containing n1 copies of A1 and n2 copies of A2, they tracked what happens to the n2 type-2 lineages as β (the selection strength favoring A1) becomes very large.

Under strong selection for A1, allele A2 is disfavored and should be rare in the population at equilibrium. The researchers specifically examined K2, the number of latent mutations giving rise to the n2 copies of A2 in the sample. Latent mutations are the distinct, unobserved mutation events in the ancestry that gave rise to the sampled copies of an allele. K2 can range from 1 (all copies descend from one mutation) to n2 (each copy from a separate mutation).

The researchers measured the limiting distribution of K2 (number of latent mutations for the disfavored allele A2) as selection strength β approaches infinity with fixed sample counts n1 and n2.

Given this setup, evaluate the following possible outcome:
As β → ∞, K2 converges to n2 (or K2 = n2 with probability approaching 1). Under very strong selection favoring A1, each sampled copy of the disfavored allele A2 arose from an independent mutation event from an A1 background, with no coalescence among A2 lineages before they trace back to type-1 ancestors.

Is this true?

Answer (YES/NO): NO